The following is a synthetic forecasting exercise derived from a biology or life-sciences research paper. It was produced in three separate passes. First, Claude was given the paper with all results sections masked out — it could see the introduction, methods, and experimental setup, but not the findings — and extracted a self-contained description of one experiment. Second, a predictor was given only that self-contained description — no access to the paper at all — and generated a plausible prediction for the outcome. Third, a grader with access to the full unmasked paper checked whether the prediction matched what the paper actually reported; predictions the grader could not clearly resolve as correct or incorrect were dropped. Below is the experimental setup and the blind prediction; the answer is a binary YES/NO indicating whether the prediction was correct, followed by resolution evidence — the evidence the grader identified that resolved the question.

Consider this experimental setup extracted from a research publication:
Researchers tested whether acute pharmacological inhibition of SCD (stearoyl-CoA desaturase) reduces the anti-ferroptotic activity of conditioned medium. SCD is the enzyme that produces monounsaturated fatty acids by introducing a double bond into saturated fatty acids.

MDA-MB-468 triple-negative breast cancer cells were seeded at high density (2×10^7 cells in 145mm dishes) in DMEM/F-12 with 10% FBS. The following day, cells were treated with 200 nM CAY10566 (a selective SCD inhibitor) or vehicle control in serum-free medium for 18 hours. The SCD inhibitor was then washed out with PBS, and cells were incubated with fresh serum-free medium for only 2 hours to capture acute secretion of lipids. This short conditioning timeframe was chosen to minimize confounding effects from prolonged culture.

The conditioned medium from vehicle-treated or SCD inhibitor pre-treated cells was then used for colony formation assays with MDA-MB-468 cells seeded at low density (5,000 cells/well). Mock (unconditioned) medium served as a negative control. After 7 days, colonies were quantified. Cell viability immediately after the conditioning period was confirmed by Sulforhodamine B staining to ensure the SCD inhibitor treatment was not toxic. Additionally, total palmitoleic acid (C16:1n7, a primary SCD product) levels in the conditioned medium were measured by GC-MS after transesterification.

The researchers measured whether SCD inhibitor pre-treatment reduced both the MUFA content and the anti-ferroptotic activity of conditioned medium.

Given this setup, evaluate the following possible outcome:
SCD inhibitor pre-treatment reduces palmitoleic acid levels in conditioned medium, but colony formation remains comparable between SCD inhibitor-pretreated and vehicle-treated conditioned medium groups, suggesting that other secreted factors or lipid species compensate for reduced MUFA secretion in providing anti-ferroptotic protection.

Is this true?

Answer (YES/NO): NO